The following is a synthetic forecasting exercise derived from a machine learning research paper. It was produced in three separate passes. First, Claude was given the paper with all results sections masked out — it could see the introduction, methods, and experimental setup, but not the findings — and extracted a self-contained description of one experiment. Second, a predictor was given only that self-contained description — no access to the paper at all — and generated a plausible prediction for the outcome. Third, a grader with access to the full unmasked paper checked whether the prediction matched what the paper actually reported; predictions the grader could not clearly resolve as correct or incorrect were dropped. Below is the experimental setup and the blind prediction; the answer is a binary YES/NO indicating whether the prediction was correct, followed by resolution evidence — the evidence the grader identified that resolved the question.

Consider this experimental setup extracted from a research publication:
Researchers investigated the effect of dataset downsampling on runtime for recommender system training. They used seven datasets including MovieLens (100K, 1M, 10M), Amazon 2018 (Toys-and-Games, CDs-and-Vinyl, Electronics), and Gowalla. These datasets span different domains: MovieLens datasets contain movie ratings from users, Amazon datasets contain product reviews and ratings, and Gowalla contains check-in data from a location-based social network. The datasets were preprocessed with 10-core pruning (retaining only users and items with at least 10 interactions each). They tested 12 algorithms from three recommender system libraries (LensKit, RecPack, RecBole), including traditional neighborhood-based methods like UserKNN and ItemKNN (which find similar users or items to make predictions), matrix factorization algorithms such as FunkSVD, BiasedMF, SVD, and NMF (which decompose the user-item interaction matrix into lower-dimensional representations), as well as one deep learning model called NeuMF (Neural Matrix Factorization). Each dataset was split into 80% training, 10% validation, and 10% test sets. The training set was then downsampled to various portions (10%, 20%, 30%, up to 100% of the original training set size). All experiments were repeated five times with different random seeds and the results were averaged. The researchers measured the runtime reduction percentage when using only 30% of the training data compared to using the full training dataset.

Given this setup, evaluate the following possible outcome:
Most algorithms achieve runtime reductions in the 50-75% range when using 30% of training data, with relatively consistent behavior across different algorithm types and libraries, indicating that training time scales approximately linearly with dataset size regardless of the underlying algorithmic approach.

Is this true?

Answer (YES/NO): NO